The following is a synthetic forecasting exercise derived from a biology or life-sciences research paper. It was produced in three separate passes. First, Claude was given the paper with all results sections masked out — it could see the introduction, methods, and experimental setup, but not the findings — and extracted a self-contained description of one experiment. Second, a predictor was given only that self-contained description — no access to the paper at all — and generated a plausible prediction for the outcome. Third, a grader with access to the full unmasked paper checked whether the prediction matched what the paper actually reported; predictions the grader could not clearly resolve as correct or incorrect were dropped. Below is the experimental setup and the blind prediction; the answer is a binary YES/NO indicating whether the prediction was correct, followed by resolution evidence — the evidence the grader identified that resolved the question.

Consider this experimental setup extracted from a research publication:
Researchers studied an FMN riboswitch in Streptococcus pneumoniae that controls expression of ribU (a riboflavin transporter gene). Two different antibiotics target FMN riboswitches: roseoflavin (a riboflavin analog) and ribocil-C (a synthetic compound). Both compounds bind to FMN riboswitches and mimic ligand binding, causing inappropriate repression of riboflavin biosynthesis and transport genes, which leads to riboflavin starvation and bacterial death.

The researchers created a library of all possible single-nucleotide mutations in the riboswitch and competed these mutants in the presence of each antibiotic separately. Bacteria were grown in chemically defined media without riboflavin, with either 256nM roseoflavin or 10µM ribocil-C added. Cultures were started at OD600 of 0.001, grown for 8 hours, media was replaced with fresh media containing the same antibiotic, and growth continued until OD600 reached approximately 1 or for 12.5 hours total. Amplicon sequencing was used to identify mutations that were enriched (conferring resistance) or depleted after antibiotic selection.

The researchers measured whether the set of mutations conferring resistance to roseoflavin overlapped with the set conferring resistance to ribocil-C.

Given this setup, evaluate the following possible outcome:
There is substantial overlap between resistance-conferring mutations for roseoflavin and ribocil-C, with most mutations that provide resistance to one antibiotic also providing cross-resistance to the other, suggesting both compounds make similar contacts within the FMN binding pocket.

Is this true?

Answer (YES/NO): NO